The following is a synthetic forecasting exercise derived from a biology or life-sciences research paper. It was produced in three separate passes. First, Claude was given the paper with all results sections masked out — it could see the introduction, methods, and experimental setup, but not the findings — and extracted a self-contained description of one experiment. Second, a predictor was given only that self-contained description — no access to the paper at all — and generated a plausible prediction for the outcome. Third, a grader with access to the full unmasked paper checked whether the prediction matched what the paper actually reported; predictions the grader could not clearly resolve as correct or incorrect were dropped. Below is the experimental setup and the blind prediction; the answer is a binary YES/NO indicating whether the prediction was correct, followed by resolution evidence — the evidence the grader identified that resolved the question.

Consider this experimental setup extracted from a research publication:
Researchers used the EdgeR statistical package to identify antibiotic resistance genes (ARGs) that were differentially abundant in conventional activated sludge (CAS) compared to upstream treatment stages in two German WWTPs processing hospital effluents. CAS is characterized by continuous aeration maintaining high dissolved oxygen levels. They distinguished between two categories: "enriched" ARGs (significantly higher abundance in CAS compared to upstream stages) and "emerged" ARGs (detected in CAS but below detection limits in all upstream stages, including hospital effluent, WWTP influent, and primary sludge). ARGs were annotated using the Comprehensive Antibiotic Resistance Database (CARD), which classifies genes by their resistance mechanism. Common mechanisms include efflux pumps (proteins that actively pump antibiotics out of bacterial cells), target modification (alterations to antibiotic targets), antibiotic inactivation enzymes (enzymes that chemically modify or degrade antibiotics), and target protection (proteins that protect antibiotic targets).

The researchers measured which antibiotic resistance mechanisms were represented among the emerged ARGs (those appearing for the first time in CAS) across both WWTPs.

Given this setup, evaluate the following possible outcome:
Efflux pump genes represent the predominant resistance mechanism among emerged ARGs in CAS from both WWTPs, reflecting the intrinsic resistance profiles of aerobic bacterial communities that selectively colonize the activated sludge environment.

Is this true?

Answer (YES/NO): NO